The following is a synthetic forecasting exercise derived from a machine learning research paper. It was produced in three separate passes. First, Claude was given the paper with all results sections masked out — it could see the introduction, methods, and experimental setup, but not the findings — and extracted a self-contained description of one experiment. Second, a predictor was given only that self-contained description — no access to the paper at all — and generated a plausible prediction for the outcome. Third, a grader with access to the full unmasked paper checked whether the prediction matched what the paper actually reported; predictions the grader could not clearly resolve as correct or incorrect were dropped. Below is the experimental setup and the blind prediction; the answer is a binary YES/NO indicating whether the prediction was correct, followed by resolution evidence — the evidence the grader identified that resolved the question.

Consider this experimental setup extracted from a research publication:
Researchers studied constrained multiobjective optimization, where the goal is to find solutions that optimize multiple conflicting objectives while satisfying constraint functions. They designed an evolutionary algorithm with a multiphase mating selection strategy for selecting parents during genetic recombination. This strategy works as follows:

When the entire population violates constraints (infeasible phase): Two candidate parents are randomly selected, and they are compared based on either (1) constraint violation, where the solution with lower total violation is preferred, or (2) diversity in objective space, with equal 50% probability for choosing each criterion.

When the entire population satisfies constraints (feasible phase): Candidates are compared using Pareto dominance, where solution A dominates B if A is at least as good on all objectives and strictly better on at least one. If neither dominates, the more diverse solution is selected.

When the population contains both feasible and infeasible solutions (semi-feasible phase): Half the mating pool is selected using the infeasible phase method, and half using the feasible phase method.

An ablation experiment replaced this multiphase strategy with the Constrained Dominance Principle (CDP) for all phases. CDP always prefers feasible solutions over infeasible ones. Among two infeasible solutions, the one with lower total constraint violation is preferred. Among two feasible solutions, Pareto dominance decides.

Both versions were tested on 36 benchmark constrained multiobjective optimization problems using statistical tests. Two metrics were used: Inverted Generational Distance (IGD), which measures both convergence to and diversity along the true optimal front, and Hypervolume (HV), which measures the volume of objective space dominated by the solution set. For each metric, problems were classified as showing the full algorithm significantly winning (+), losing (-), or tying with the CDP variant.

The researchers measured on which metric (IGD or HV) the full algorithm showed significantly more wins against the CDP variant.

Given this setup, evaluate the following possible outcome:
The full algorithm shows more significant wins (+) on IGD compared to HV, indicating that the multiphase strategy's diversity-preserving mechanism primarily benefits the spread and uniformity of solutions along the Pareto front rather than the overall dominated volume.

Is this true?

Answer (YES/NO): NO